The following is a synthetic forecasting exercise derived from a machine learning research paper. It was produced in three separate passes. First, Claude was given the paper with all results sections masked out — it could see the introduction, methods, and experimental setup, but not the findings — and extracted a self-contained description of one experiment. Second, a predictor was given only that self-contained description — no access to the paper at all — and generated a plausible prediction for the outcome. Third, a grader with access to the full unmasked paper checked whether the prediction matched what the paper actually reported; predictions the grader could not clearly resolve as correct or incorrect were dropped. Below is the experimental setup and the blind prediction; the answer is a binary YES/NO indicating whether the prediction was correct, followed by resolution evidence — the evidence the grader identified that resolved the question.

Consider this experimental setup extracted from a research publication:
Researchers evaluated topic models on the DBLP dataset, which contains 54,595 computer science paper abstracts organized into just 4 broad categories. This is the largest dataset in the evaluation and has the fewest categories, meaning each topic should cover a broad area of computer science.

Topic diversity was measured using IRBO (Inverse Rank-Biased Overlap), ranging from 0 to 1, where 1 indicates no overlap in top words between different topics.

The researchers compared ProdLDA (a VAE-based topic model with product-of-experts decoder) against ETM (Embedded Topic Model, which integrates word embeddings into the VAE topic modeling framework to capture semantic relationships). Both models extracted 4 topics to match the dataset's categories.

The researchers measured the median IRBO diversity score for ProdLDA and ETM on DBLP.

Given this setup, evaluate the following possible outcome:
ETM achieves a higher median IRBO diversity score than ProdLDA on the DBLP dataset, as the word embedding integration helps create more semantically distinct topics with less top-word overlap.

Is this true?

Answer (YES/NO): NO